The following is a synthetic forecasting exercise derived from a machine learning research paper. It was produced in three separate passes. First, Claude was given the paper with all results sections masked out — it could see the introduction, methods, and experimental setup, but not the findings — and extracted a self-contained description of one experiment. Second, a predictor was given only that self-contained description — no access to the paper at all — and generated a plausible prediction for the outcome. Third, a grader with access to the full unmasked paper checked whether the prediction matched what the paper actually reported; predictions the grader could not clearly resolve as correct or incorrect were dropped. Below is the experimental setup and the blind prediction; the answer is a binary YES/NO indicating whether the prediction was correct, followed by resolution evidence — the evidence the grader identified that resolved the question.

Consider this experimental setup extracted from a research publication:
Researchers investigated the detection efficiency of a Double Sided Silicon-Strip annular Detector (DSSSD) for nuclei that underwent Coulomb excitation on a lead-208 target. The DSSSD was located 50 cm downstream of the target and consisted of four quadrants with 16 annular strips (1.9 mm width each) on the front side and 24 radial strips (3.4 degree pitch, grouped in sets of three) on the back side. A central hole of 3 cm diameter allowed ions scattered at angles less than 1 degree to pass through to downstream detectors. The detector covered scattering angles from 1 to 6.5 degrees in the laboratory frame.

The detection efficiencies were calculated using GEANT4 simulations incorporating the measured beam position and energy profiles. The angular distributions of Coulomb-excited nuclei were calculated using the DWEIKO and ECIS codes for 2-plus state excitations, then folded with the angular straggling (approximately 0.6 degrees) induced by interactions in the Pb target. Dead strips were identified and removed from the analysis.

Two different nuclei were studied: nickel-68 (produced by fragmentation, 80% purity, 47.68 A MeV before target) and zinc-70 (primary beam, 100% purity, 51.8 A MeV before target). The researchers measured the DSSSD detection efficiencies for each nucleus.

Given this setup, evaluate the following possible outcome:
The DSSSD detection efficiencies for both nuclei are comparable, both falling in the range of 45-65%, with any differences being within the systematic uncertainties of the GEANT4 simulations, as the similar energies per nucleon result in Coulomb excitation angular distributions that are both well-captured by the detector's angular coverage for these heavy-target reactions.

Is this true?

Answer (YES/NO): NO